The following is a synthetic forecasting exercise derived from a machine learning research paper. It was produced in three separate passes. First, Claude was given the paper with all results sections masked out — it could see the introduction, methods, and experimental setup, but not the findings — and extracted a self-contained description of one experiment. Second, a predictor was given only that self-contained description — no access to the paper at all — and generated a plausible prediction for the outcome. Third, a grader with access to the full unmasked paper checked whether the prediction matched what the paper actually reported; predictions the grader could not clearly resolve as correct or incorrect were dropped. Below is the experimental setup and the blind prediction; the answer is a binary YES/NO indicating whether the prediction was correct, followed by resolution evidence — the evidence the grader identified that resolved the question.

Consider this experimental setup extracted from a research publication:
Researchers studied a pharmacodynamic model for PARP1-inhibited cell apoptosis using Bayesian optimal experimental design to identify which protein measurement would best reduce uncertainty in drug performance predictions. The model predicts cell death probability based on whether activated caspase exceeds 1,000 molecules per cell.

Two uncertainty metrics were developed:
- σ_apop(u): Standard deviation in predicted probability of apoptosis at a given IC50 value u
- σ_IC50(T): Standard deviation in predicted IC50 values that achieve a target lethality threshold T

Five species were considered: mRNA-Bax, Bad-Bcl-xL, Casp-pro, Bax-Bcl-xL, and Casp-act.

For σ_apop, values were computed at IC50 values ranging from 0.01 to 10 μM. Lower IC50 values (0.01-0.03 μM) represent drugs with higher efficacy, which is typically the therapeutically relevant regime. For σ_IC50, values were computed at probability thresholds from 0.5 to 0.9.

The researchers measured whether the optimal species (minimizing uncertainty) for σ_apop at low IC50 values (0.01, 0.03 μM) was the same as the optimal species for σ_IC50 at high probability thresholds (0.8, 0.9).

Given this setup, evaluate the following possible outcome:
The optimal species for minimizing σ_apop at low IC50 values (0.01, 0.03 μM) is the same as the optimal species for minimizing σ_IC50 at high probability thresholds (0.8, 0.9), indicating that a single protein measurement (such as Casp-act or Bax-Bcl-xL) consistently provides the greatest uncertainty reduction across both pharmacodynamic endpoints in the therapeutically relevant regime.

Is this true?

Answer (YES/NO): NO